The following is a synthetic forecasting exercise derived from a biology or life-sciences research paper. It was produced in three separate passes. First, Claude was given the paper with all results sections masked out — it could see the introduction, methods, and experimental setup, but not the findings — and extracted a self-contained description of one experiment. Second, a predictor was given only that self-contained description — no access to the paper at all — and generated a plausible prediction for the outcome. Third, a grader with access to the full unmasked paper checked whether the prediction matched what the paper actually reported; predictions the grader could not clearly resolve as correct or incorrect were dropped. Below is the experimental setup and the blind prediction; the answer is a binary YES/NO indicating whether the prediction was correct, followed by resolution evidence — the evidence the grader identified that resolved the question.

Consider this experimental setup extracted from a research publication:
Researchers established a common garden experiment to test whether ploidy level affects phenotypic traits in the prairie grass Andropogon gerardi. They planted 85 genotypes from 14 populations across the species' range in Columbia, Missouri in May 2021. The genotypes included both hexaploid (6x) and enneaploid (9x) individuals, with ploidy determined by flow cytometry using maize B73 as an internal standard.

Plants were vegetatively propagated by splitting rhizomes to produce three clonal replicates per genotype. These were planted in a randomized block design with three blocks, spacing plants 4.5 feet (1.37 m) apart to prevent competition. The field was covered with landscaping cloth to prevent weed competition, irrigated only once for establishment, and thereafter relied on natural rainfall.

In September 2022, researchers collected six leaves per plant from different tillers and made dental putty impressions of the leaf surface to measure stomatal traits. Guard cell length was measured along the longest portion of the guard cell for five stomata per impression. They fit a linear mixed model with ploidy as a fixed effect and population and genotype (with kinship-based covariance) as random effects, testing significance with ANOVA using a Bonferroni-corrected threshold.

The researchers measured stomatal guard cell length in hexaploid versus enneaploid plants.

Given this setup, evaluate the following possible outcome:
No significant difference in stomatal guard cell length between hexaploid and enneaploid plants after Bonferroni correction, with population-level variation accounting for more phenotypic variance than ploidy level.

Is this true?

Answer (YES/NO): NO